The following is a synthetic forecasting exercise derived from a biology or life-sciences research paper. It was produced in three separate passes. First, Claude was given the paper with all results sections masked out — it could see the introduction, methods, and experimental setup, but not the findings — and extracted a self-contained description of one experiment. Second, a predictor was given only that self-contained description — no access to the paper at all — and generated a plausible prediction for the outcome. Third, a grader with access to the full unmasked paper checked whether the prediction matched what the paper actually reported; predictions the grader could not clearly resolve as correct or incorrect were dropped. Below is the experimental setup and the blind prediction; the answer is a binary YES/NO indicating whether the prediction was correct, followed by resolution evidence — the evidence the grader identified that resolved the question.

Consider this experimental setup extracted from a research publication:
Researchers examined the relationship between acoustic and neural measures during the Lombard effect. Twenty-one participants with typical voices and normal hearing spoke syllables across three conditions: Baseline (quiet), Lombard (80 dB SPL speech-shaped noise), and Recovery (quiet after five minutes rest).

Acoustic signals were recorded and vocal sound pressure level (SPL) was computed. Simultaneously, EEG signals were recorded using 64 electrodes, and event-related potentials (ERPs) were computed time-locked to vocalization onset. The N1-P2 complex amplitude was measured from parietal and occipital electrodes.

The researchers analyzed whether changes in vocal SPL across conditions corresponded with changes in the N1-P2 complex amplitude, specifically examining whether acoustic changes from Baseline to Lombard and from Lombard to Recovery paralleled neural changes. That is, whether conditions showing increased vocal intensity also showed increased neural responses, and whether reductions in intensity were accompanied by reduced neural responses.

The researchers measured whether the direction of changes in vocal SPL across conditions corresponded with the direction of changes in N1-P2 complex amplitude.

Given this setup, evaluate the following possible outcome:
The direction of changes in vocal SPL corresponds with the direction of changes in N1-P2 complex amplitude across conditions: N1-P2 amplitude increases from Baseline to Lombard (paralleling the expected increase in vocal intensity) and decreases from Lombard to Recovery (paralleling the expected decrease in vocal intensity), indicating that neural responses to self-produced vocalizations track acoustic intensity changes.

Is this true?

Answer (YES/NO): YES